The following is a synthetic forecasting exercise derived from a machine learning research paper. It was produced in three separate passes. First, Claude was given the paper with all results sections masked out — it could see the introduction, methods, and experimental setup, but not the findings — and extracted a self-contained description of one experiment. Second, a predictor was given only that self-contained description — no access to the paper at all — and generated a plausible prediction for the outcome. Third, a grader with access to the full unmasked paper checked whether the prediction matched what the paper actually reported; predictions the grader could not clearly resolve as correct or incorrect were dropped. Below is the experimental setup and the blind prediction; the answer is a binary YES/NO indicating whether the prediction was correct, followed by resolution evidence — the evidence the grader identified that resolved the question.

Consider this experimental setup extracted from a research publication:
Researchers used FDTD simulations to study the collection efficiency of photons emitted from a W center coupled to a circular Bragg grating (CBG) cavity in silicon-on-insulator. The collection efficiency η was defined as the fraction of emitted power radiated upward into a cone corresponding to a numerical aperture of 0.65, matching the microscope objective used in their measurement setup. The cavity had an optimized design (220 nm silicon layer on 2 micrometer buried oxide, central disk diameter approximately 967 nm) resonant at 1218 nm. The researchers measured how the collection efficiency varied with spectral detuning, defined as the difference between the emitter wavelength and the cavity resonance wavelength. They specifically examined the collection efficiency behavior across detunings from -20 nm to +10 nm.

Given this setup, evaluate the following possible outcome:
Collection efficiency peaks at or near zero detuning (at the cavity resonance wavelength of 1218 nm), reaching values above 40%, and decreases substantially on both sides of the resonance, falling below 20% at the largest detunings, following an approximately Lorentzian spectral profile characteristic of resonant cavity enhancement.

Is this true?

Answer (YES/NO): NO